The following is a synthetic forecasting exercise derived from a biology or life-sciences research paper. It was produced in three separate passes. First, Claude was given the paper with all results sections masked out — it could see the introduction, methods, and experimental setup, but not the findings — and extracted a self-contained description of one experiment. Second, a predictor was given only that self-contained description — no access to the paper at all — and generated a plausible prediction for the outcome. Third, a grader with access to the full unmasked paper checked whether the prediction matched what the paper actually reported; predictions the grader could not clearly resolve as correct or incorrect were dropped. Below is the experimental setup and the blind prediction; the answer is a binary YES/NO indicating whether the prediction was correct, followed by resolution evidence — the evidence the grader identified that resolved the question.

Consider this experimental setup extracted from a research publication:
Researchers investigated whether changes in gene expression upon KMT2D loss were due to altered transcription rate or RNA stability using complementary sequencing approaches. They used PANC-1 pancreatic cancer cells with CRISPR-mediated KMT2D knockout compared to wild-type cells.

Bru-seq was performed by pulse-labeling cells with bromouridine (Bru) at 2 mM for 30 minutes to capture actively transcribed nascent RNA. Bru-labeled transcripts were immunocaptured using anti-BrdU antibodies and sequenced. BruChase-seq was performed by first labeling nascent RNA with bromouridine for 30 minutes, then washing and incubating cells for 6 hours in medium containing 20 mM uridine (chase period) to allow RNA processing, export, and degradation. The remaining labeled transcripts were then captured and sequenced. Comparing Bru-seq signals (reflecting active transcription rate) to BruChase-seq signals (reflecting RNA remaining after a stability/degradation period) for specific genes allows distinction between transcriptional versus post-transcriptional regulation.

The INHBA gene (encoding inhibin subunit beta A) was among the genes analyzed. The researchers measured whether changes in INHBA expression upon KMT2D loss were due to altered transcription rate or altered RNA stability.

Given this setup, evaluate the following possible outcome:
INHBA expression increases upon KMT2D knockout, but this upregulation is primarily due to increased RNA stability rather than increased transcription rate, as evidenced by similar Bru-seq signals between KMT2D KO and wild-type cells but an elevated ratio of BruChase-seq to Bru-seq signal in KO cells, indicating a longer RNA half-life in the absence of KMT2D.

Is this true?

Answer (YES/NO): NO